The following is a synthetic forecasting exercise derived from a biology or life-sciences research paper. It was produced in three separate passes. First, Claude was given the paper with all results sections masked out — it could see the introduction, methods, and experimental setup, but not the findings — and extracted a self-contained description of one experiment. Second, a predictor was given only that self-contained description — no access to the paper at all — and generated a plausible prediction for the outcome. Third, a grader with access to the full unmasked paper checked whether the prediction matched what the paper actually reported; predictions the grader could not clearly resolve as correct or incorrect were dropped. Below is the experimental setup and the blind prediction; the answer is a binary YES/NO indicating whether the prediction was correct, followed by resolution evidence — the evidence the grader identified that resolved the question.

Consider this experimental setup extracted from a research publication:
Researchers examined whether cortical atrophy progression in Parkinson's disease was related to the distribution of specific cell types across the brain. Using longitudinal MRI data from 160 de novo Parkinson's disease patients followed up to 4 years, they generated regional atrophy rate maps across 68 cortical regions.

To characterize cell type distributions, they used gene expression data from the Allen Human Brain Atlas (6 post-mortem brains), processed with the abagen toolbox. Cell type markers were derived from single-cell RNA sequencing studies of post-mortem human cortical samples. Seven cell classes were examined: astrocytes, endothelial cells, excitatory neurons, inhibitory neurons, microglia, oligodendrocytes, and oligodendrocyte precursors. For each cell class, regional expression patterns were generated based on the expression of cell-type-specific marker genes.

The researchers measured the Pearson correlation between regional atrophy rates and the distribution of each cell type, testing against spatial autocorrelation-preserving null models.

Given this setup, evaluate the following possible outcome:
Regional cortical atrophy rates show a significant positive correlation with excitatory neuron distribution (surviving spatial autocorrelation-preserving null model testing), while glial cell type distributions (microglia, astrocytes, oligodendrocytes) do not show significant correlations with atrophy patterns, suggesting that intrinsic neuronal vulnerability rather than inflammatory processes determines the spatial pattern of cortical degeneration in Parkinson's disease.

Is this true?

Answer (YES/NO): NO